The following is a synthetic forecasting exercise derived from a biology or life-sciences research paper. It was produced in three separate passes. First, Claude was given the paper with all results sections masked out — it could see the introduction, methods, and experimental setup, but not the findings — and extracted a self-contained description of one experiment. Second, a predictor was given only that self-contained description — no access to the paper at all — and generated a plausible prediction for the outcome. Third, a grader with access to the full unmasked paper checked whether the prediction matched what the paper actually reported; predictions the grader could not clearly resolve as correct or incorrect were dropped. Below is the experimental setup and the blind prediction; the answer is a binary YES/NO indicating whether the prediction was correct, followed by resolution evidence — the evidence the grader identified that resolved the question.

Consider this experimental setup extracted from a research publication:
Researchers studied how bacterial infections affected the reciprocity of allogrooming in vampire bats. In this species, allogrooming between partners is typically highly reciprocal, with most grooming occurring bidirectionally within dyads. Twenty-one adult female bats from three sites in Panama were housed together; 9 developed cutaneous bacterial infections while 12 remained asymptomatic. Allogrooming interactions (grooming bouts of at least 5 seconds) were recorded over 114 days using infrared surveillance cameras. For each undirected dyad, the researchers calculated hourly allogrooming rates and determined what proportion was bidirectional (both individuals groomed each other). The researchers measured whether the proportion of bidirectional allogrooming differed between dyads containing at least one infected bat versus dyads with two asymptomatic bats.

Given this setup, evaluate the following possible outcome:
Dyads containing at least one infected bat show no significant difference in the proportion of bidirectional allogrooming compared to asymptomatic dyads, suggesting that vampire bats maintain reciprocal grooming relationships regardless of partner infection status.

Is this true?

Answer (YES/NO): YES